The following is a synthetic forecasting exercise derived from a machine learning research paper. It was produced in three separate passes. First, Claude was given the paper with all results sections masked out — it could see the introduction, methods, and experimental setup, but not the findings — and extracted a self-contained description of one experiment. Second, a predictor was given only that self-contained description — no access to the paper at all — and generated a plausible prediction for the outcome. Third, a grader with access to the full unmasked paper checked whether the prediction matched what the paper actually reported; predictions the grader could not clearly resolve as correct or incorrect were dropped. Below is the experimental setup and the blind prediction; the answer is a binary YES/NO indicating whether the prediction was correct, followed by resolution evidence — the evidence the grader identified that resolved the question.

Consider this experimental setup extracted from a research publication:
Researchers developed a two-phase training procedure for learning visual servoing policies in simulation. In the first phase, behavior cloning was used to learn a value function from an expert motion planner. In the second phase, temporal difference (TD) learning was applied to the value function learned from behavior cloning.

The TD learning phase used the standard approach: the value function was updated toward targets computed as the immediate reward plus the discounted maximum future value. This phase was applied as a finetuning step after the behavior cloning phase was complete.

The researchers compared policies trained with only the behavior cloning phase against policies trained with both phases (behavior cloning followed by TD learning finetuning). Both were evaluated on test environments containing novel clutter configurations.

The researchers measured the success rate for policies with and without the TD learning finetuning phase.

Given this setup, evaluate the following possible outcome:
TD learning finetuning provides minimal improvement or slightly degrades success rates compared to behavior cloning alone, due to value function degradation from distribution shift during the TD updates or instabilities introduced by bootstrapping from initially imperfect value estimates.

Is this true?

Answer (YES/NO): NO